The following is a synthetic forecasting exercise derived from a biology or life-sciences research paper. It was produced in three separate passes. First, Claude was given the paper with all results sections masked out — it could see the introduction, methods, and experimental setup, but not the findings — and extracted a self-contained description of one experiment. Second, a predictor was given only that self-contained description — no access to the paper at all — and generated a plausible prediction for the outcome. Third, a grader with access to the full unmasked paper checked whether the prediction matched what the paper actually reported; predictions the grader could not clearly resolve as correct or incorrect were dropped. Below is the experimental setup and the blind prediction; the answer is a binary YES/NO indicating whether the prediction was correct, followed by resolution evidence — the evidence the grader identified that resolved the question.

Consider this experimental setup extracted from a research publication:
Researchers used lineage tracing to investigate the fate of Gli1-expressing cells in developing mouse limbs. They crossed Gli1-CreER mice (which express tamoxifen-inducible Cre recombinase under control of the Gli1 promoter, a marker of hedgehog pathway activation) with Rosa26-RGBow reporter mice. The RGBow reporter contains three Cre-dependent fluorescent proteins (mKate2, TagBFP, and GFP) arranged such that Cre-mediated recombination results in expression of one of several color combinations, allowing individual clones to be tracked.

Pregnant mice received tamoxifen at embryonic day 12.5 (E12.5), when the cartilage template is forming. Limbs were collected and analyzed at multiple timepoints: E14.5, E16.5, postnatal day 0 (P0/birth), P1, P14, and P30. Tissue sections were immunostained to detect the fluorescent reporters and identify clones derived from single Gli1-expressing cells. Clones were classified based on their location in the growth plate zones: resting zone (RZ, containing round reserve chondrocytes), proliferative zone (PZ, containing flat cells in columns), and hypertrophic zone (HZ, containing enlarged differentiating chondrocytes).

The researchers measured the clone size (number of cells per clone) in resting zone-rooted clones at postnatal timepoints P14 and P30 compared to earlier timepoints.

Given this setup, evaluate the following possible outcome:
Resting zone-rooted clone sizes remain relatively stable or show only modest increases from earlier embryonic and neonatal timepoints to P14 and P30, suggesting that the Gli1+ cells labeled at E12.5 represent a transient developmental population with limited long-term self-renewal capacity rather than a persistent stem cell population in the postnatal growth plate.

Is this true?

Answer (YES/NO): NO